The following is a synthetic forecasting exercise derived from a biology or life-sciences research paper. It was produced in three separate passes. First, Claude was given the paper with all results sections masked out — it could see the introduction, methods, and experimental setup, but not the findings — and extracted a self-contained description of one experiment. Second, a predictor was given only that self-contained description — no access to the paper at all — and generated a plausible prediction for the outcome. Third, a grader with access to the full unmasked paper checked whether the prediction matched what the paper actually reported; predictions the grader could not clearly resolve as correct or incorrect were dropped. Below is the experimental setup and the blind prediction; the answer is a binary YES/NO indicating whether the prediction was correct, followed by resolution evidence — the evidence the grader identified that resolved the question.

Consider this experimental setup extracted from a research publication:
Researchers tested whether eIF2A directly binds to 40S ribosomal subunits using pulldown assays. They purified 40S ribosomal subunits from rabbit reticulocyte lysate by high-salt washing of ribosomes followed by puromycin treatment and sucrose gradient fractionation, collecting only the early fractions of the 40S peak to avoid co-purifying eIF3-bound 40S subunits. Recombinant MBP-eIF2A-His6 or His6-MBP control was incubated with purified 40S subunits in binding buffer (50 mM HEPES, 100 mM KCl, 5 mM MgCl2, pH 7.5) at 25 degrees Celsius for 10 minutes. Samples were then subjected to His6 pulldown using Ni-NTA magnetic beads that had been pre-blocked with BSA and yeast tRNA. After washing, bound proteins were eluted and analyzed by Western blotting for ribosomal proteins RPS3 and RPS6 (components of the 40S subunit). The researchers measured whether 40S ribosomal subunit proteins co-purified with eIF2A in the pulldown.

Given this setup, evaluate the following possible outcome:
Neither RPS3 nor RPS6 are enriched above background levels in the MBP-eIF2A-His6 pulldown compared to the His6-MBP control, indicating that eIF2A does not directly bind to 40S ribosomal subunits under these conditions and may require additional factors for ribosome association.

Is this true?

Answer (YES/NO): NO